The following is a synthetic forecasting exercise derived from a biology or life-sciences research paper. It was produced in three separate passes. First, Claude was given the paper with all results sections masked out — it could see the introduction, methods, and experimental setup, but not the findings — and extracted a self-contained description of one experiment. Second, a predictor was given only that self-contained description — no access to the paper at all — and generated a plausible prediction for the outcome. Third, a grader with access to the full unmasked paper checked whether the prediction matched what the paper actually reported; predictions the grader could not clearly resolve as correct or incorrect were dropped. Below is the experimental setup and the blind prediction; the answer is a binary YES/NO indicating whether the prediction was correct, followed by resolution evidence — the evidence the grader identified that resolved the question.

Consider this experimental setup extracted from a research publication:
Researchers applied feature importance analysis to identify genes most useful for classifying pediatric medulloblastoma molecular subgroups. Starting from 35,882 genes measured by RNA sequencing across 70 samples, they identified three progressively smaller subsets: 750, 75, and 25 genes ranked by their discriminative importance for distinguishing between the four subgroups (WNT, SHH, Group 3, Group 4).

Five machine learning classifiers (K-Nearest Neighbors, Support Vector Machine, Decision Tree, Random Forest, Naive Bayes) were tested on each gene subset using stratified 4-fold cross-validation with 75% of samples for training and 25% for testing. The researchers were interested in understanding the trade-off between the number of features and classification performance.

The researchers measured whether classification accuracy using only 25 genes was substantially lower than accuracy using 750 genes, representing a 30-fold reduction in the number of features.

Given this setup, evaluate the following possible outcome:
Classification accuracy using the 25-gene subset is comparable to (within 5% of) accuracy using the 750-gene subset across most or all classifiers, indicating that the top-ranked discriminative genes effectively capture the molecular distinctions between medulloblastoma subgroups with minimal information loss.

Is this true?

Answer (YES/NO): YES